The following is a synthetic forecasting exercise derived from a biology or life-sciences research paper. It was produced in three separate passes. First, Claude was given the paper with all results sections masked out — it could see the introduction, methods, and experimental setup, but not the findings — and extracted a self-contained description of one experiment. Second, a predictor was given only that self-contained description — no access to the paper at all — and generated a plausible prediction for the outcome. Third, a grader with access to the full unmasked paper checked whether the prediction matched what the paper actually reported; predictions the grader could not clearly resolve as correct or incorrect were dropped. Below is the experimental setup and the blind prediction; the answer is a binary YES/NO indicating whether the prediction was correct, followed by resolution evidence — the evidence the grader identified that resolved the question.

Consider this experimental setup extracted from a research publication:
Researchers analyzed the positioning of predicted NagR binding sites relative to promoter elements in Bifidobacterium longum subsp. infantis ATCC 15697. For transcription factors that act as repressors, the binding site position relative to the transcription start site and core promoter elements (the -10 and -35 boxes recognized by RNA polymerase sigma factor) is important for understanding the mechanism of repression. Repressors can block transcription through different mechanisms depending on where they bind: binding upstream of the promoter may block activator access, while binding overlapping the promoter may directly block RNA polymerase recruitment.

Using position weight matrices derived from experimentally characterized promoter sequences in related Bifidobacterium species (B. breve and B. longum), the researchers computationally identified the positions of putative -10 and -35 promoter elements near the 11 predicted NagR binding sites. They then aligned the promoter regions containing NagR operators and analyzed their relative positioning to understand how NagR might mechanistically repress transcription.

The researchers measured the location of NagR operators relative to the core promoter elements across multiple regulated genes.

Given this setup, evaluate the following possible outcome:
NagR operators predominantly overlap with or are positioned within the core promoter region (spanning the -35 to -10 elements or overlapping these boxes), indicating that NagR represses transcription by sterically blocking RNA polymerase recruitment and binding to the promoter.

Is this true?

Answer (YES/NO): YES